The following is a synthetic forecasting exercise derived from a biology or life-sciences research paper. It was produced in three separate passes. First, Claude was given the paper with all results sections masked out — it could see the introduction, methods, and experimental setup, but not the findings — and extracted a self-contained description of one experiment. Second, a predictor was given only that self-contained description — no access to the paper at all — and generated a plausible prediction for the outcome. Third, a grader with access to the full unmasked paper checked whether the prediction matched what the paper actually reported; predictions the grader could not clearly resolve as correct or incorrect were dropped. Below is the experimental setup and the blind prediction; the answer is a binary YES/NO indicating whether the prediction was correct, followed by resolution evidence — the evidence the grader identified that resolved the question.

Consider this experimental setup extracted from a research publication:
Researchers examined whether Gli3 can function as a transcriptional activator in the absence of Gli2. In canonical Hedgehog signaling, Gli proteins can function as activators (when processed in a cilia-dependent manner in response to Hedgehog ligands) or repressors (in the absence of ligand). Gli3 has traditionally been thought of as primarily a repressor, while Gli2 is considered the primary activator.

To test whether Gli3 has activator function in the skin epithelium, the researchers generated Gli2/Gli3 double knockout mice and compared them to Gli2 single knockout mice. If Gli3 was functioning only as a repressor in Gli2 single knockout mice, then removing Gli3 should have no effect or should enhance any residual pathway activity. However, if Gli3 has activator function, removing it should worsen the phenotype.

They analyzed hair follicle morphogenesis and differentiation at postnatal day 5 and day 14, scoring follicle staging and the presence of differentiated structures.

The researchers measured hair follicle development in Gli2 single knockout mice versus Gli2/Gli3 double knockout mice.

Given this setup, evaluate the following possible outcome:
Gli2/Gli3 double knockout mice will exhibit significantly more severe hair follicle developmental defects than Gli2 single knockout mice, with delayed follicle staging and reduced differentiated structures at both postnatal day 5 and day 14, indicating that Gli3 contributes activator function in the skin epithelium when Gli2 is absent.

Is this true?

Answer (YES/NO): YES